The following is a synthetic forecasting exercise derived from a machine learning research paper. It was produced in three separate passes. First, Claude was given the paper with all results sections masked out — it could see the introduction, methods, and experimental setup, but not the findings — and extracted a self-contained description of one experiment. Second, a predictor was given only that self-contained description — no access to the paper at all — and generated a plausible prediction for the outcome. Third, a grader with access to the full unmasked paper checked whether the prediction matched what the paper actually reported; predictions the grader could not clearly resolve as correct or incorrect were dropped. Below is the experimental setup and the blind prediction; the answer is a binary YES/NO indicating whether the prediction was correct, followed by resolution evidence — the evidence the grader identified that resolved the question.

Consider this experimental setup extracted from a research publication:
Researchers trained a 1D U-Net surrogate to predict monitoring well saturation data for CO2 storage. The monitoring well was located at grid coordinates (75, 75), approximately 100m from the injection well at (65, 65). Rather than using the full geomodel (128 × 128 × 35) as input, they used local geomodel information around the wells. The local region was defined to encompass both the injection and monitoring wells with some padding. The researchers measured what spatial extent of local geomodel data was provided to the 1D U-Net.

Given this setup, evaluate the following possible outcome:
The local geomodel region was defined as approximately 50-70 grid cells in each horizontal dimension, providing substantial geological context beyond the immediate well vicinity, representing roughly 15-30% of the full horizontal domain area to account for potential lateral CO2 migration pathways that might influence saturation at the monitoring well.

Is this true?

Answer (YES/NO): NO